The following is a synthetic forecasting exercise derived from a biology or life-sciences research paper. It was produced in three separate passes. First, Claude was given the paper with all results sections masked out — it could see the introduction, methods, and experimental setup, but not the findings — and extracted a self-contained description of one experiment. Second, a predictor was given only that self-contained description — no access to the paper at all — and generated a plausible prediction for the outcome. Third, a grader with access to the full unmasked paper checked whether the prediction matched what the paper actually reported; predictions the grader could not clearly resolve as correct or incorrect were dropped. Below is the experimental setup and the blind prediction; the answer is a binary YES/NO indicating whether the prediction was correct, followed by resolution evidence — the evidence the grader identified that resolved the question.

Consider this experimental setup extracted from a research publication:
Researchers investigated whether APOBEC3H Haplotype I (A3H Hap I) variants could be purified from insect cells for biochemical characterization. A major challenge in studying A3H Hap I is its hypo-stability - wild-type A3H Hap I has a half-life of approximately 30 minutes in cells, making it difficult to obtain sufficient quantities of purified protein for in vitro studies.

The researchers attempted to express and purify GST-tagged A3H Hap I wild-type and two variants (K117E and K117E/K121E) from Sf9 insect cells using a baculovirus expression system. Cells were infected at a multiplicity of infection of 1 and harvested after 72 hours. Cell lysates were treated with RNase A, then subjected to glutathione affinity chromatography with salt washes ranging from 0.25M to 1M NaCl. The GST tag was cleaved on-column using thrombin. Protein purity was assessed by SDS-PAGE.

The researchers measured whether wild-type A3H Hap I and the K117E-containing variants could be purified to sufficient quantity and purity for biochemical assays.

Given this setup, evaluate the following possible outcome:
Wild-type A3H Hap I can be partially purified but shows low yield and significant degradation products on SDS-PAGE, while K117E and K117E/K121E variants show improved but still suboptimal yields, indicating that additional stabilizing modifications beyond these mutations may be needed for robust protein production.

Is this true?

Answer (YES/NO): NO